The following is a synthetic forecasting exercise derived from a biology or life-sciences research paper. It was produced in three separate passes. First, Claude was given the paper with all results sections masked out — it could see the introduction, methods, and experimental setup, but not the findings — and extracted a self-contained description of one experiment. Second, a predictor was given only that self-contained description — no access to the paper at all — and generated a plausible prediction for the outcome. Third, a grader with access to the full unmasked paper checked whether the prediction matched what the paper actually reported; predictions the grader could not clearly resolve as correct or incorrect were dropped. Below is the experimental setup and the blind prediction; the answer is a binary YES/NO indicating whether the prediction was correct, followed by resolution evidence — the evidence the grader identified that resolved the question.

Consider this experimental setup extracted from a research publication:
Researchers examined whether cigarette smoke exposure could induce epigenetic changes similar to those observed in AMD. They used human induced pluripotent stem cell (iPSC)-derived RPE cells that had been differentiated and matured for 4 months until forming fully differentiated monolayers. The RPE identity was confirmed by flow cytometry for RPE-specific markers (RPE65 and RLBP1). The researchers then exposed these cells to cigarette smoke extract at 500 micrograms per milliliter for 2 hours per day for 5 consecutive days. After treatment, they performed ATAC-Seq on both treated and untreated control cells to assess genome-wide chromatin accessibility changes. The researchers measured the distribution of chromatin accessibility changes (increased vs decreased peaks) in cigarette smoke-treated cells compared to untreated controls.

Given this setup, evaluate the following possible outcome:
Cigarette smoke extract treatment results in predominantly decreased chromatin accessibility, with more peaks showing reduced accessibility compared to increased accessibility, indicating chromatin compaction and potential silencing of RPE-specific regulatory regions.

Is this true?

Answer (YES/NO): YES